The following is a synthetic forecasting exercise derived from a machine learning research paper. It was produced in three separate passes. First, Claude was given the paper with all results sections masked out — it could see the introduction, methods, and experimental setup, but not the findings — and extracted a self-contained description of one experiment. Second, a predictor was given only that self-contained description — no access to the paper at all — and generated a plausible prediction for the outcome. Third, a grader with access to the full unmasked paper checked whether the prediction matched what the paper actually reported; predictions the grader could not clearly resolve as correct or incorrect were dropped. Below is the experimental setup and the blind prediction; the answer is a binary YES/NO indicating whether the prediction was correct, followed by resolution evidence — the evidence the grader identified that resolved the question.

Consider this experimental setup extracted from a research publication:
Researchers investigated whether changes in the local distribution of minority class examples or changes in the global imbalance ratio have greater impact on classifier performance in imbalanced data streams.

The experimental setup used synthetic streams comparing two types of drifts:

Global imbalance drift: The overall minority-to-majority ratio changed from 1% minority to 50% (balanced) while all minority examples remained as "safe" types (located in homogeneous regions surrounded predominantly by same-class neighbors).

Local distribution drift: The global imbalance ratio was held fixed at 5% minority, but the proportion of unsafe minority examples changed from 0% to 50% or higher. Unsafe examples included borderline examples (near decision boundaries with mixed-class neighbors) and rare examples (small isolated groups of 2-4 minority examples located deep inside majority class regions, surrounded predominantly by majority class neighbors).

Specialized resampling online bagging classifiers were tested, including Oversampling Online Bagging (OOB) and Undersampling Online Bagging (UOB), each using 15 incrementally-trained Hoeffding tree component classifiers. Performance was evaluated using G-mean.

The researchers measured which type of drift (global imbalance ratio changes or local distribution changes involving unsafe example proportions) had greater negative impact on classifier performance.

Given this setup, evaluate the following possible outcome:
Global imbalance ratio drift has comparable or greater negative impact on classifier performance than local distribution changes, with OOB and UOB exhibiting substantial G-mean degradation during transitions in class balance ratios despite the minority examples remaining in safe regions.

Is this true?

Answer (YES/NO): NO